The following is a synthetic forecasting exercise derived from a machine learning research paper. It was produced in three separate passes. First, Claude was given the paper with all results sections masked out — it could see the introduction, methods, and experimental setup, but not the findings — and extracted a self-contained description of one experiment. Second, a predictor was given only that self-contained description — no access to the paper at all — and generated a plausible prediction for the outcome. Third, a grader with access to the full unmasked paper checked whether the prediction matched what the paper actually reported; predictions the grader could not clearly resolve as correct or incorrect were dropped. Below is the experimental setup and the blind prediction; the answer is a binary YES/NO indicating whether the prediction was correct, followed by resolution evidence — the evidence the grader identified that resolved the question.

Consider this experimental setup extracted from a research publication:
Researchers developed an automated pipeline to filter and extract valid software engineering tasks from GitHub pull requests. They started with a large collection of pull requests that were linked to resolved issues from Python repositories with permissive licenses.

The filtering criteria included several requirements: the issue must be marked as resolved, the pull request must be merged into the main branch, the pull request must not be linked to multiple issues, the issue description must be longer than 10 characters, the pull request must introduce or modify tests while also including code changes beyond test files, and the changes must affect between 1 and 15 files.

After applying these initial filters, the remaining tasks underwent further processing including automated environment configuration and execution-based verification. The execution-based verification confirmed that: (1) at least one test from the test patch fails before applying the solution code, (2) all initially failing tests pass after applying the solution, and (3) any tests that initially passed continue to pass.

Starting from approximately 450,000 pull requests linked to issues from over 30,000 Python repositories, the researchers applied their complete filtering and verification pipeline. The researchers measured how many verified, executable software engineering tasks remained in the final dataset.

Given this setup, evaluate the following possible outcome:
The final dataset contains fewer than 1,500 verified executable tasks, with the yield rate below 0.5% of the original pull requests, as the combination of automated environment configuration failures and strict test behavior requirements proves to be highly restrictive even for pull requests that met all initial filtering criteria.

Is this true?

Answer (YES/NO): NO